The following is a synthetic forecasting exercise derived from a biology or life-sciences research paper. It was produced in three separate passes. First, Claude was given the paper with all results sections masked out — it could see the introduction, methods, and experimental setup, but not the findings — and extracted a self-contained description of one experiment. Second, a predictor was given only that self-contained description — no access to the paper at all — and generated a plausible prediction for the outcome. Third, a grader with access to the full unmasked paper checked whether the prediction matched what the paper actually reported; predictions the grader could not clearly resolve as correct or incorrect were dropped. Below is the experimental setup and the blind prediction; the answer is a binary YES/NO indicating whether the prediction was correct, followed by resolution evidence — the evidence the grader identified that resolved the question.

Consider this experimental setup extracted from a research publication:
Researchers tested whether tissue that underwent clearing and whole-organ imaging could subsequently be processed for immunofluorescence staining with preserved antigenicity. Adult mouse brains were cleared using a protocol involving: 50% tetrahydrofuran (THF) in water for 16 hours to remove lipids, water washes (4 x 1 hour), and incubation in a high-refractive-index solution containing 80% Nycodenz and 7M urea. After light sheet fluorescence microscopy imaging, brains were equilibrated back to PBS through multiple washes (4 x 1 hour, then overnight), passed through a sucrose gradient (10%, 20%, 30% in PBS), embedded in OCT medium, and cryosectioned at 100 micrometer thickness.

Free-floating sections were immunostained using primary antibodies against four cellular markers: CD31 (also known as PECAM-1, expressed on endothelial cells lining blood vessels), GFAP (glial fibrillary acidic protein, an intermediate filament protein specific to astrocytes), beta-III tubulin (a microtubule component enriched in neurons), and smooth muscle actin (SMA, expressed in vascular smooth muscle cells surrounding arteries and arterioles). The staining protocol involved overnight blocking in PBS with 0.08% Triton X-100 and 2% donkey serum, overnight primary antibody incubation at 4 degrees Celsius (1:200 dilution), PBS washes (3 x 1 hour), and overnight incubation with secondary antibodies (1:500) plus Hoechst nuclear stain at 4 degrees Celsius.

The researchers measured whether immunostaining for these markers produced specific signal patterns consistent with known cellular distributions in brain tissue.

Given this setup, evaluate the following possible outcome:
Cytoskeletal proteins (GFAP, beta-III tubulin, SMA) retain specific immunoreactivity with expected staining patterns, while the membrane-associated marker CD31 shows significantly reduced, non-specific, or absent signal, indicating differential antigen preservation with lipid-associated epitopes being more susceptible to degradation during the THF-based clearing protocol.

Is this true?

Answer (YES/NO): NO